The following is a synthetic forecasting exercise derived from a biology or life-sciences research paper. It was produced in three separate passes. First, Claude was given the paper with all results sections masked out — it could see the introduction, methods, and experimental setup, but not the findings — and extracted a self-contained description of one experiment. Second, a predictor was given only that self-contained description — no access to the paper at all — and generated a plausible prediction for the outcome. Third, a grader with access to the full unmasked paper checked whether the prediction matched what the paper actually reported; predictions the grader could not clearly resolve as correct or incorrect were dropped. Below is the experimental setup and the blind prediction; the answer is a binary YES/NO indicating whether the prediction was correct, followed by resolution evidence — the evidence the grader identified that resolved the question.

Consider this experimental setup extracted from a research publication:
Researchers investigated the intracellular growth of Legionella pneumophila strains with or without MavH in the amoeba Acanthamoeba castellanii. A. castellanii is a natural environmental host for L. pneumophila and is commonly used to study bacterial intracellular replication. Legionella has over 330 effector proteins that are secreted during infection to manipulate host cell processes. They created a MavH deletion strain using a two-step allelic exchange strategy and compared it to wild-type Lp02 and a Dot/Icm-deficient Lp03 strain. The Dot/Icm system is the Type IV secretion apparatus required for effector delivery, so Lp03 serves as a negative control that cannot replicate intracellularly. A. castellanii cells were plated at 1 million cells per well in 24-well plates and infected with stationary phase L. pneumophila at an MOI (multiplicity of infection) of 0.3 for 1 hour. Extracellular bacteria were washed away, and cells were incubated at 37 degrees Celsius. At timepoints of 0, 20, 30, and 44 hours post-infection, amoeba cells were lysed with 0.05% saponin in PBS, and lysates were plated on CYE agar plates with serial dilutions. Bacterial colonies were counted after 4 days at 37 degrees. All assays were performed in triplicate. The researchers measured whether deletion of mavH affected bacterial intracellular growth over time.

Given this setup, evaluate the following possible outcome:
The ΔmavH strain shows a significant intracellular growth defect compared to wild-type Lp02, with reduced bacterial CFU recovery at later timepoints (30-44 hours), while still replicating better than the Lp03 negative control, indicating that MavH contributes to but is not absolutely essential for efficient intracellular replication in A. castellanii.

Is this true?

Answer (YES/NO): NO